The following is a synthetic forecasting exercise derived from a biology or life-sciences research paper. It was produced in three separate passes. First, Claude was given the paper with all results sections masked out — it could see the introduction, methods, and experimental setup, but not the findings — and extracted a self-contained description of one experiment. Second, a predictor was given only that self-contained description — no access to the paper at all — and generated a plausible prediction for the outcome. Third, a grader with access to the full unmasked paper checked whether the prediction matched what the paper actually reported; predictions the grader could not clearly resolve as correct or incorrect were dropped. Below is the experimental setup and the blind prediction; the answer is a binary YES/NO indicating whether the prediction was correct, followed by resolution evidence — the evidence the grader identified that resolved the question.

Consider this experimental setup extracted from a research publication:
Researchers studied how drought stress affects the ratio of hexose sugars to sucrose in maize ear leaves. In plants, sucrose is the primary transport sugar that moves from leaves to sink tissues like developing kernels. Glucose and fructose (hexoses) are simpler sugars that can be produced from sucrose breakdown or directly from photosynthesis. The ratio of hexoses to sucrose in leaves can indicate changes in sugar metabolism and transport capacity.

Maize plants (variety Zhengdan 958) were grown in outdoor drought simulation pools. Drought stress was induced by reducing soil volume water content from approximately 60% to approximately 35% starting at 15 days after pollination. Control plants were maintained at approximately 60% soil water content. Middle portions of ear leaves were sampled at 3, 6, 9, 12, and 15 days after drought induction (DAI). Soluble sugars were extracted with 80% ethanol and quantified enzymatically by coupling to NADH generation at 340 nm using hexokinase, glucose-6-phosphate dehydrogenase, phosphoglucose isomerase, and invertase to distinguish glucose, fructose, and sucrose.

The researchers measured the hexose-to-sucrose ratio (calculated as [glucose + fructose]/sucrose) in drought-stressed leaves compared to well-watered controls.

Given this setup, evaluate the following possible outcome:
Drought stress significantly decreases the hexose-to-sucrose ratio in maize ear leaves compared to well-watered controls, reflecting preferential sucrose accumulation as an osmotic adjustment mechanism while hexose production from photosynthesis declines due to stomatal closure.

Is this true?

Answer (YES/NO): NO